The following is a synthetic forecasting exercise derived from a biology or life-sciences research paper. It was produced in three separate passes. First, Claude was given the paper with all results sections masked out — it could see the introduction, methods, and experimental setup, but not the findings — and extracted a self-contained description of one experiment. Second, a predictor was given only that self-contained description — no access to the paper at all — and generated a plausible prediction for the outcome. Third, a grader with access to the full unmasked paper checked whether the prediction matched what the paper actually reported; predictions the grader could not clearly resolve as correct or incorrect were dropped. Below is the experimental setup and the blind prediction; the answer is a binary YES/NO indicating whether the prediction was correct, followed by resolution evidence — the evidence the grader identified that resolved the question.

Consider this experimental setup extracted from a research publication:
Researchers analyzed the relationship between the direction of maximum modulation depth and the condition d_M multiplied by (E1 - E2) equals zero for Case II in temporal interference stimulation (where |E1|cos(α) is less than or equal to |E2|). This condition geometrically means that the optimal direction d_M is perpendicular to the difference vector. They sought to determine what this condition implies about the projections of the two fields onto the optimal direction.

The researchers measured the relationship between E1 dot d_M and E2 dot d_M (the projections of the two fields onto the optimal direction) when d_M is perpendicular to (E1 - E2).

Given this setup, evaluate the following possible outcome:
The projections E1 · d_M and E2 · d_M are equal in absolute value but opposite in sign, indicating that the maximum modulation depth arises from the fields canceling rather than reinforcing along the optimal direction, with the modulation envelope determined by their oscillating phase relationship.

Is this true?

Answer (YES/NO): NO